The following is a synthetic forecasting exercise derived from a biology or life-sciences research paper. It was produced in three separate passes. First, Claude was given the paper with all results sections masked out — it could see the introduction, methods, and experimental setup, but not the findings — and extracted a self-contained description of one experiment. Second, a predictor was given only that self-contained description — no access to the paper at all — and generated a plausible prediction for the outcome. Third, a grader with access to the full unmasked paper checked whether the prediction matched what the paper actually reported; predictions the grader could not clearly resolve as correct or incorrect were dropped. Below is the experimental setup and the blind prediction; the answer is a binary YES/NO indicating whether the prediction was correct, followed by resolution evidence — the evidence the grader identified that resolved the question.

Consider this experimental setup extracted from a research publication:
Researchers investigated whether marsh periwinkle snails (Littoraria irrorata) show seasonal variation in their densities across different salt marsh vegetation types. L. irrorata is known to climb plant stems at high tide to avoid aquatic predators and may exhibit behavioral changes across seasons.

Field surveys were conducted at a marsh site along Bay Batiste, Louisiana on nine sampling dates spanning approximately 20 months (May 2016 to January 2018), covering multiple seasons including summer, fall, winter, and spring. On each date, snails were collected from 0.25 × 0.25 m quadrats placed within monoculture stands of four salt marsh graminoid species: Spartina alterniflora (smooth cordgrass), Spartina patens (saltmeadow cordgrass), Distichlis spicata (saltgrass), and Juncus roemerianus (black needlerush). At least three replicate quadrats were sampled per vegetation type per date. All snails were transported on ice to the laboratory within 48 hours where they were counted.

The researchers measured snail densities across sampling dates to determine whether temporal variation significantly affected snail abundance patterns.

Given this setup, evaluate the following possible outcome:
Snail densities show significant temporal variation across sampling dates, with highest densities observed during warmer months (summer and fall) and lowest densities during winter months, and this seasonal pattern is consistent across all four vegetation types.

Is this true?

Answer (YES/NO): NO